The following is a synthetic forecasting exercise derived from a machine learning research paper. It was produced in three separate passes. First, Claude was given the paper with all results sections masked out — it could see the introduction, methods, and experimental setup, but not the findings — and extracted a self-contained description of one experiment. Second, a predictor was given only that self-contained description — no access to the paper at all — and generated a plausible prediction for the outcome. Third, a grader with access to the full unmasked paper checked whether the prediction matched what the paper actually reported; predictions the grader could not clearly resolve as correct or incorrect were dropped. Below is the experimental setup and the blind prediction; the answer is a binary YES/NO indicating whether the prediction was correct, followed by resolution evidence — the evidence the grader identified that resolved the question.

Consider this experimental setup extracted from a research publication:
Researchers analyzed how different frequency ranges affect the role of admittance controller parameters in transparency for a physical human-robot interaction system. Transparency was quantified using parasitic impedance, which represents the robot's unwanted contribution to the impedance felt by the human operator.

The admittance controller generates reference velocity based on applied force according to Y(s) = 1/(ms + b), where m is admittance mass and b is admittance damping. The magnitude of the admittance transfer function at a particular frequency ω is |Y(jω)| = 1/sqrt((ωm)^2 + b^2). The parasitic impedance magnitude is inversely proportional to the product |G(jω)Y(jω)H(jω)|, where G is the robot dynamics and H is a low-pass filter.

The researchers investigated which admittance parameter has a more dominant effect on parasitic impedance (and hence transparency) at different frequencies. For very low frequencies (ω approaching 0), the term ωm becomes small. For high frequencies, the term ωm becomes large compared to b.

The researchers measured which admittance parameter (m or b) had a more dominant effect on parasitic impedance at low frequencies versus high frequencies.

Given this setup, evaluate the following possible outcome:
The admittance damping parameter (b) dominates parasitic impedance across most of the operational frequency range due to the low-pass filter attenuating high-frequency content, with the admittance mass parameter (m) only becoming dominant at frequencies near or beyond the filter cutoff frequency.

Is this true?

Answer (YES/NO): NO